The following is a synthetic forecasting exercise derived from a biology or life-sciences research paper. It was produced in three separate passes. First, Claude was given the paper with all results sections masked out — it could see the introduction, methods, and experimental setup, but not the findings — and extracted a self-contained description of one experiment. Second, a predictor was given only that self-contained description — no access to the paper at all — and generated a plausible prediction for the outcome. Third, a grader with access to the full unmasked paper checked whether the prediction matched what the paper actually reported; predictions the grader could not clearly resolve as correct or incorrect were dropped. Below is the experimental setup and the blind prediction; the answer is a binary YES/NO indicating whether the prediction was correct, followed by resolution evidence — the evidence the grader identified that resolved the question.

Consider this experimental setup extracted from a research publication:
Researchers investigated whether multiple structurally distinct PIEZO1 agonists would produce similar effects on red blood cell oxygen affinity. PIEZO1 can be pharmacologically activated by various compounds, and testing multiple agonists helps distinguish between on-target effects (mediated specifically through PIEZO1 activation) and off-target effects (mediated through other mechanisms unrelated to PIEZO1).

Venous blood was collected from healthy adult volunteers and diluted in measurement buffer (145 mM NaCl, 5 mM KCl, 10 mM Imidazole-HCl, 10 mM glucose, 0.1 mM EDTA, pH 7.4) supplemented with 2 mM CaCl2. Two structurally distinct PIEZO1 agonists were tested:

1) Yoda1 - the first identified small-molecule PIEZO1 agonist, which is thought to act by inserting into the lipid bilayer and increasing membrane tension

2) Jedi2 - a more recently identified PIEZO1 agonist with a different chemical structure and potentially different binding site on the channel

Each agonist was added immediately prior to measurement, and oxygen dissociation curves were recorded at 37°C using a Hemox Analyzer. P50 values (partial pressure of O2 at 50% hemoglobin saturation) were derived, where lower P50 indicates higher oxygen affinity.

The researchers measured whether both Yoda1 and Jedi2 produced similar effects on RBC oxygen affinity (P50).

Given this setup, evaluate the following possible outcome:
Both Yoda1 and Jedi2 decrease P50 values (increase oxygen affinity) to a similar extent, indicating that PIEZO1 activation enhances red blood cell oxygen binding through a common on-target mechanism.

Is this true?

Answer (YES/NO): NO